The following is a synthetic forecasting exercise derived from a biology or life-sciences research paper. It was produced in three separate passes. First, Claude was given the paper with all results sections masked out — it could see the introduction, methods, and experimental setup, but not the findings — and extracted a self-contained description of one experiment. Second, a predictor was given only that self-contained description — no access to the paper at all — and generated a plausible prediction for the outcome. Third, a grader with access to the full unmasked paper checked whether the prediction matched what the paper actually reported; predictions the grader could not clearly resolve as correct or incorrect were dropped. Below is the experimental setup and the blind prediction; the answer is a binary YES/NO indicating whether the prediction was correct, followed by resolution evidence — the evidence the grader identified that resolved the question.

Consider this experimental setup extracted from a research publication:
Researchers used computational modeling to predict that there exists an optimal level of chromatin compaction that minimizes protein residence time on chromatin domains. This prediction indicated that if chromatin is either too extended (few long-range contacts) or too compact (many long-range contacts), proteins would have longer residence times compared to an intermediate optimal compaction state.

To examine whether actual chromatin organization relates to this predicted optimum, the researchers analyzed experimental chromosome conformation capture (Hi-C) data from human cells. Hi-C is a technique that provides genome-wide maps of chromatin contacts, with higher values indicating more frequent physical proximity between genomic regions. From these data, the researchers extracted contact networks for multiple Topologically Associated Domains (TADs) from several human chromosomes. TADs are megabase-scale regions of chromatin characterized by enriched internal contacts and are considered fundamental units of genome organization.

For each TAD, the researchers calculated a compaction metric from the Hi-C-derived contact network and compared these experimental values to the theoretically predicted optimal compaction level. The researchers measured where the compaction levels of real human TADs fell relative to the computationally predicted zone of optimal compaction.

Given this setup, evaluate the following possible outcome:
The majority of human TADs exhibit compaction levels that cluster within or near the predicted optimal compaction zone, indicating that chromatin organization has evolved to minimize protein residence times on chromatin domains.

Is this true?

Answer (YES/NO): YES